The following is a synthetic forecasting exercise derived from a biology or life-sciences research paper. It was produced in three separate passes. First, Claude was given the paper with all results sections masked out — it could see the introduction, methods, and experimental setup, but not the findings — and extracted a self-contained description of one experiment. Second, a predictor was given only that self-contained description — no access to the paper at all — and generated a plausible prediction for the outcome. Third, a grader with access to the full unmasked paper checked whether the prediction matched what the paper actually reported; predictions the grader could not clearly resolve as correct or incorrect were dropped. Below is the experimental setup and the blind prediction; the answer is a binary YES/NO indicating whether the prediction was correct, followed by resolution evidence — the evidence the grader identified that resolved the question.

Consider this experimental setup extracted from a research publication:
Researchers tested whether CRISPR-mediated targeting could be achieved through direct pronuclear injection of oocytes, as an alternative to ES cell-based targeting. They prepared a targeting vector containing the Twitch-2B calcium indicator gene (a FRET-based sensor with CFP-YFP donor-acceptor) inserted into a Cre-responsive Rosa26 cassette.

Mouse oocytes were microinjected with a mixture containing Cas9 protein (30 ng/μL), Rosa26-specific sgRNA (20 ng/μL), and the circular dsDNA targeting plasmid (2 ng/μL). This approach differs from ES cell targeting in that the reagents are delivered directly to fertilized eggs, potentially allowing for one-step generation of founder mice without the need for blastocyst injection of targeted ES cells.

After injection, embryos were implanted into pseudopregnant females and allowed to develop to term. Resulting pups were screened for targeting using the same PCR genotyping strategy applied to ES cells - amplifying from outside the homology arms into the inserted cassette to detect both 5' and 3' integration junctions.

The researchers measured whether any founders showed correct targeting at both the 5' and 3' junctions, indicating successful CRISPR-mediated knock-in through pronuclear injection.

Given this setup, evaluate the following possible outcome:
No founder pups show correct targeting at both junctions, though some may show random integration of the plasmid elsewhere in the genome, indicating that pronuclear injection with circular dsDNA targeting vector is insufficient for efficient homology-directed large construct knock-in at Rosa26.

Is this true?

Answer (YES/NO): NO